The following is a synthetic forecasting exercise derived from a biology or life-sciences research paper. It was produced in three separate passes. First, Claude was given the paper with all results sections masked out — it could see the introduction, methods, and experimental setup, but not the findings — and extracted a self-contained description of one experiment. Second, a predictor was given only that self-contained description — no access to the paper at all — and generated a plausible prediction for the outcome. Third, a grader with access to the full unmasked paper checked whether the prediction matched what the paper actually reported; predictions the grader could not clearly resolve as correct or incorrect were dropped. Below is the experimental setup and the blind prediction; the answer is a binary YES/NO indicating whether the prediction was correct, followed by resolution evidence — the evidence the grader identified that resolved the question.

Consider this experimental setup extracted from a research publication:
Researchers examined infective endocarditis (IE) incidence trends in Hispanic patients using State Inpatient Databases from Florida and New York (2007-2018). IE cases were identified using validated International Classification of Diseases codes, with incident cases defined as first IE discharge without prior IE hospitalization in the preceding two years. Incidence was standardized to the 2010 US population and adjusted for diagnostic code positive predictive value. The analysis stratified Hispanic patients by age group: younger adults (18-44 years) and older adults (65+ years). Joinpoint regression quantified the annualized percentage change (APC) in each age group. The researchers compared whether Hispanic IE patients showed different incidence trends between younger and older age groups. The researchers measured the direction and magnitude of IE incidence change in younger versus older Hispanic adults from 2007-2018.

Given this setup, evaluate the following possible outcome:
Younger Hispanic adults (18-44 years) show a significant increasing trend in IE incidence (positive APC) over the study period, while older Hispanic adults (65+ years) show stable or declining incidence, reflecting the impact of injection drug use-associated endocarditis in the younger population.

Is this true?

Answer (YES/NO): NO